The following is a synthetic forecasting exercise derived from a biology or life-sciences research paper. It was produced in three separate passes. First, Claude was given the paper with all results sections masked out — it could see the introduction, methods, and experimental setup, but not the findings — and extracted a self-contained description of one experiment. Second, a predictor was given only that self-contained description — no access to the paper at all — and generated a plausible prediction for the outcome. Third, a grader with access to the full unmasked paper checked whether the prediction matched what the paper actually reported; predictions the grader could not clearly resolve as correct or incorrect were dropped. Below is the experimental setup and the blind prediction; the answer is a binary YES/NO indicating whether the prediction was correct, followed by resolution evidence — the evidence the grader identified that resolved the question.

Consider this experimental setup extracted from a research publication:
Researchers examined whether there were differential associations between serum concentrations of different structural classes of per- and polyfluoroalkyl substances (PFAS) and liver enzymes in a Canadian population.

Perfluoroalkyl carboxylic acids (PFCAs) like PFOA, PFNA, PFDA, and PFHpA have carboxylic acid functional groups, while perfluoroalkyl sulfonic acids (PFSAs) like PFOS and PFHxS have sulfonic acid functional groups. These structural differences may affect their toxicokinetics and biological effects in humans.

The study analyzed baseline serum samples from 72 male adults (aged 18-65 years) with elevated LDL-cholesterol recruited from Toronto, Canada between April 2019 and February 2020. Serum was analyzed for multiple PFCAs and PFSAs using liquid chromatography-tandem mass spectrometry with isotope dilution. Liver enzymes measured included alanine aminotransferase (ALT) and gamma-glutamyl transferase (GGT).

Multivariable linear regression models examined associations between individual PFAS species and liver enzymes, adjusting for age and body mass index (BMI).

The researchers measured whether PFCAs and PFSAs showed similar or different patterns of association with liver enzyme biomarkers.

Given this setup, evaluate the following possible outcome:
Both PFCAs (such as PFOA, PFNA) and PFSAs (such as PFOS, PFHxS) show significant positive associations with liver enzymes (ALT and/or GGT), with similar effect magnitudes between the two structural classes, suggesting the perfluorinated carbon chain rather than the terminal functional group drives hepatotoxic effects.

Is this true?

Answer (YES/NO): NO